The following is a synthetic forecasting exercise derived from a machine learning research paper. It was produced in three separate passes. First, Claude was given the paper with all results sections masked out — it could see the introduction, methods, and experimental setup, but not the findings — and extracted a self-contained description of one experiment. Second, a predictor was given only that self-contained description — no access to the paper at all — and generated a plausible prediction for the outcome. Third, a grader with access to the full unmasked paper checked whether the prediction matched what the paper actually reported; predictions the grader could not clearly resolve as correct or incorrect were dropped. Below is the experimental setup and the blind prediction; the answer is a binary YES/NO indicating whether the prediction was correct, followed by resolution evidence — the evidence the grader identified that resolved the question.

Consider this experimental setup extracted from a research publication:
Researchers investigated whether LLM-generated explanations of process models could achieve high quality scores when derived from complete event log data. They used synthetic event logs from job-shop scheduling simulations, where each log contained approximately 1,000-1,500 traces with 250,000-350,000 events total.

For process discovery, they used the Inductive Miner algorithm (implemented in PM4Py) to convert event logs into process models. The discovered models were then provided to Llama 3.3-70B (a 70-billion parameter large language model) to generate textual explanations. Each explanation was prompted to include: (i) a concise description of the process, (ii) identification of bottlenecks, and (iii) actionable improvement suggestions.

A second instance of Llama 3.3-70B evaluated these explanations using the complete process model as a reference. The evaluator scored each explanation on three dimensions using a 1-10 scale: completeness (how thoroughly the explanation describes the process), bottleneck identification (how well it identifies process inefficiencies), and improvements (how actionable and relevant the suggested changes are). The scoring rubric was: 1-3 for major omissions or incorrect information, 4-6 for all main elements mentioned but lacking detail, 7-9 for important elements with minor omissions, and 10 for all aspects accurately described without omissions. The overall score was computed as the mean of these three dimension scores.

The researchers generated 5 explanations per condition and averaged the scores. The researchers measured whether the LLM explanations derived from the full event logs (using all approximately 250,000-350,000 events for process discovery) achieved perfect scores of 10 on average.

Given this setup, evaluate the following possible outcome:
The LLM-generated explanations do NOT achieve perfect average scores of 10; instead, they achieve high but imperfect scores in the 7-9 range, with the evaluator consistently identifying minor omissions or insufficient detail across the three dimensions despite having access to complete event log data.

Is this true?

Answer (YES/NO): YES